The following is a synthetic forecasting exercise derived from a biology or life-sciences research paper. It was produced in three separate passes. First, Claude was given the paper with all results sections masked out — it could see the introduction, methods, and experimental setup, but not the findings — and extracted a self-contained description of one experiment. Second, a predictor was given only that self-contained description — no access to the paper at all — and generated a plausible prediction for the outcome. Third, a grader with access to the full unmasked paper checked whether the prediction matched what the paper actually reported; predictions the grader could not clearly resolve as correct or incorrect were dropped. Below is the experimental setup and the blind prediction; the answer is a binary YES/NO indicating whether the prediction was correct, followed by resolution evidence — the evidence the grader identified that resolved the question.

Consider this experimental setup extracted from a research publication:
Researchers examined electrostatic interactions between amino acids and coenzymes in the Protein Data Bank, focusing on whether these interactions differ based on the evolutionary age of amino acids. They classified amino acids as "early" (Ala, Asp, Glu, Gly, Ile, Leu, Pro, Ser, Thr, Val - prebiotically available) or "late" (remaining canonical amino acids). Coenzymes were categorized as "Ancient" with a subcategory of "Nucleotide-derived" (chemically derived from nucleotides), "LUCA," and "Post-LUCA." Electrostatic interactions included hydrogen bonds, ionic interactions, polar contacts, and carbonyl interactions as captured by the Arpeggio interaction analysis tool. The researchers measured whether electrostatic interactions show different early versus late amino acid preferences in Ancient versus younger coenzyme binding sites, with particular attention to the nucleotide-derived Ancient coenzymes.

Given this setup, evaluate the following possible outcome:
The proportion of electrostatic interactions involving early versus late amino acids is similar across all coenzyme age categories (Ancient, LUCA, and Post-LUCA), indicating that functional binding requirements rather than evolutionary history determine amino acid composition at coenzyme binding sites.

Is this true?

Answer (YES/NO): NO